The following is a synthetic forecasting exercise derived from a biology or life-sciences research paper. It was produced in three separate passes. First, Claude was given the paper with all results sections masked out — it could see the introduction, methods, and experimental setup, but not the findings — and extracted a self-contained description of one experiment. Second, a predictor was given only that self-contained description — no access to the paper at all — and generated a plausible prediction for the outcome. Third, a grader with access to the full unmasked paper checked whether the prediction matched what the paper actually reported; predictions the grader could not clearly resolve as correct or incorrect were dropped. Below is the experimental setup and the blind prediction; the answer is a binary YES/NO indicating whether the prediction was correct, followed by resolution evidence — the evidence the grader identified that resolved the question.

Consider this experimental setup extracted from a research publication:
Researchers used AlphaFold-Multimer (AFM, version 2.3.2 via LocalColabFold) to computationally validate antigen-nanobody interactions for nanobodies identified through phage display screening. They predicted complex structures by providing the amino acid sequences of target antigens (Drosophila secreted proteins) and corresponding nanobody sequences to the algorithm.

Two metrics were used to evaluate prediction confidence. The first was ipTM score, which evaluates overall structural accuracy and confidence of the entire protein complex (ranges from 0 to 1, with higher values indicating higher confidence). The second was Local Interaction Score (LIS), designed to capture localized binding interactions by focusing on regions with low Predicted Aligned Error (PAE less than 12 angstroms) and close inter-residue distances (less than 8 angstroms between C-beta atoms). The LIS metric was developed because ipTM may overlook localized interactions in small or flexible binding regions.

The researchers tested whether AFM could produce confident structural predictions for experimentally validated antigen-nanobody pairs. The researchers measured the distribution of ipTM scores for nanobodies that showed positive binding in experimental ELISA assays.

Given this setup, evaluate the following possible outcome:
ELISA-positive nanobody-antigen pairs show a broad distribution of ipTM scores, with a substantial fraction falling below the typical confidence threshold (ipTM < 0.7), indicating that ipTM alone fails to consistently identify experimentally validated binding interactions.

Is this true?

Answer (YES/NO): YES